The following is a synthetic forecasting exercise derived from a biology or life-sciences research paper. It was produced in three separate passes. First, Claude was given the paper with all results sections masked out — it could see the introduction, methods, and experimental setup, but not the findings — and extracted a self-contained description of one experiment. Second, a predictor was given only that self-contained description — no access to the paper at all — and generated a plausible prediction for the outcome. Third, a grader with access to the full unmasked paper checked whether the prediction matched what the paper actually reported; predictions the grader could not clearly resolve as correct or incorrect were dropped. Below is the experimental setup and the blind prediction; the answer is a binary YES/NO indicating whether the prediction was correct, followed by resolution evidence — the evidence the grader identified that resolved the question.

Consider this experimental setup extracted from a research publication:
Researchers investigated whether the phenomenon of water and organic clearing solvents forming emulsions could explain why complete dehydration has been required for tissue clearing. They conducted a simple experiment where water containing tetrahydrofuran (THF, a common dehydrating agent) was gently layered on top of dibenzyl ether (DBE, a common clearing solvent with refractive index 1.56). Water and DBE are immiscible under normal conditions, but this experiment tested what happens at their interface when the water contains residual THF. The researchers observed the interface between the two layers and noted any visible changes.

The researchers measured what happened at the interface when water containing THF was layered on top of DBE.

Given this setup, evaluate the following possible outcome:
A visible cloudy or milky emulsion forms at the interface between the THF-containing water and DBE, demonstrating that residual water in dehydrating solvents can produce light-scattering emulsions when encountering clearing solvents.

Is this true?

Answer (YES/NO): YES